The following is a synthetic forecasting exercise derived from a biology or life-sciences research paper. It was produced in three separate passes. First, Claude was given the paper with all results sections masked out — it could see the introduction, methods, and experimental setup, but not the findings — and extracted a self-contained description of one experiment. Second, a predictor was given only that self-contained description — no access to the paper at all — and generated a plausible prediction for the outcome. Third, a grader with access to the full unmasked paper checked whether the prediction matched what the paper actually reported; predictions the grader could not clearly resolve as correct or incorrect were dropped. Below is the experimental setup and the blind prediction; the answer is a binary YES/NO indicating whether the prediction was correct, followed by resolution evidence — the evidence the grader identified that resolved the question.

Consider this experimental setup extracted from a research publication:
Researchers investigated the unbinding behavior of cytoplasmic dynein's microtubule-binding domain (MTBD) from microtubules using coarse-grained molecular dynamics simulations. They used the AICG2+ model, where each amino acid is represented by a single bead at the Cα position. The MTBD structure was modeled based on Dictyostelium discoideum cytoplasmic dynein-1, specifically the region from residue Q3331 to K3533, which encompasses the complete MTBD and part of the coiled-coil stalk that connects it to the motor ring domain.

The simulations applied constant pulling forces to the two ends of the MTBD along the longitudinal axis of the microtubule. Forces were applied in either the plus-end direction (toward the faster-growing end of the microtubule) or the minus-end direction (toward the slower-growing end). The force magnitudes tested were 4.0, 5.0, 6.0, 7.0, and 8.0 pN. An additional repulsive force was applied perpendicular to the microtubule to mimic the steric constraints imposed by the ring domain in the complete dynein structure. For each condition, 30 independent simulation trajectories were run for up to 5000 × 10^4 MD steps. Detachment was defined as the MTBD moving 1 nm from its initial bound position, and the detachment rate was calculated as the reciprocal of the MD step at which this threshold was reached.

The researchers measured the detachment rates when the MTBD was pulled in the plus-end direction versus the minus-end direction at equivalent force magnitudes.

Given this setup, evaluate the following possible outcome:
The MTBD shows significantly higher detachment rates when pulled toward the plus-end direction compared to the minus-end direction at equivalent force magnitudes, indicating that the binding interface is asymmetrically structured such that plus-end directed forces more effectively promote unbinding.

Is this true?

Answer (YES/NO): NO